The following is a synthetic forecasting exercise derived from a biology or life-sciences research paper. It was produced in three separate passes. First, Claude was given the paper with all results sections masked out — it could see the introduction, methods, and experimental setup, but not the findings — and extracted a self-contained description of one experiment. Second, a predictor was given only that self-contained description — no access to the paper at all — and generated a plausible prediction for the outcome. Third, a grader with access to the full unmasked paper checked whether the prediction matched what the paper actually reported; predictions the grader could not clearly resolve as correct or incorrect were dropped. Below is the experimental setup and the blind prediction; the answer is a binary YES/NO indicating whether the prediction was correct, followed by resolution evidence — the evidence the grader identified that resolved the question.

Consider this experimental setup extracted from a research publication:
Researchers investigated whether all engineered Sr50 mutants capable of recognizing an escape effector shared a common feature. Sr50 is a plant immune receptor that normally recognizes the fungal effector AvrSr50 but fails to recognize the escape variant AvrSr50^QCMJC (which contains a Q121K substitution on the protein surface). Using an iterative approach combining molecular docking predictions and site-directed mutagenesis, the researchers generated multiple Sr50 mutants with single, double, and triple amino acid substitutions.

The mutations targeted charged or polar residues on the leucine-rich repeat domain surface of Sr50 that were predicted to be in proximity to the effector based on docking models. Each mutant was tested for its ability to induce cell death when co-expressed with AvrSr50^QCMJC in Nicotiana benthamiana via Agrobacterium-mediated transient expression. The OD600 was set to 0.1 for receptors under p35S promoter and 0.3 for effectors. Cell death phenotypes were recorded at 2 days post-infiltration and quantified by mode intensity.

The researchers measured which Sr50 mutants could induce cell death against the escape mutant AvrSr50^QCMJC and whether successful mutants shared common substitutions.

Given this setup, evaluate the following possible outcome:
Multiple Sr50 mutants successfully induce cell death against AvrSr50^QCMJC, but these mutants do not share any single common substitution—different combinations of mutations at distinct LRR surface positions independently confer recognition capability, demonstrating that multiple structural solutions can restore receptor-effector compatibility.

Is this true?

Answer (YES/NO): NO